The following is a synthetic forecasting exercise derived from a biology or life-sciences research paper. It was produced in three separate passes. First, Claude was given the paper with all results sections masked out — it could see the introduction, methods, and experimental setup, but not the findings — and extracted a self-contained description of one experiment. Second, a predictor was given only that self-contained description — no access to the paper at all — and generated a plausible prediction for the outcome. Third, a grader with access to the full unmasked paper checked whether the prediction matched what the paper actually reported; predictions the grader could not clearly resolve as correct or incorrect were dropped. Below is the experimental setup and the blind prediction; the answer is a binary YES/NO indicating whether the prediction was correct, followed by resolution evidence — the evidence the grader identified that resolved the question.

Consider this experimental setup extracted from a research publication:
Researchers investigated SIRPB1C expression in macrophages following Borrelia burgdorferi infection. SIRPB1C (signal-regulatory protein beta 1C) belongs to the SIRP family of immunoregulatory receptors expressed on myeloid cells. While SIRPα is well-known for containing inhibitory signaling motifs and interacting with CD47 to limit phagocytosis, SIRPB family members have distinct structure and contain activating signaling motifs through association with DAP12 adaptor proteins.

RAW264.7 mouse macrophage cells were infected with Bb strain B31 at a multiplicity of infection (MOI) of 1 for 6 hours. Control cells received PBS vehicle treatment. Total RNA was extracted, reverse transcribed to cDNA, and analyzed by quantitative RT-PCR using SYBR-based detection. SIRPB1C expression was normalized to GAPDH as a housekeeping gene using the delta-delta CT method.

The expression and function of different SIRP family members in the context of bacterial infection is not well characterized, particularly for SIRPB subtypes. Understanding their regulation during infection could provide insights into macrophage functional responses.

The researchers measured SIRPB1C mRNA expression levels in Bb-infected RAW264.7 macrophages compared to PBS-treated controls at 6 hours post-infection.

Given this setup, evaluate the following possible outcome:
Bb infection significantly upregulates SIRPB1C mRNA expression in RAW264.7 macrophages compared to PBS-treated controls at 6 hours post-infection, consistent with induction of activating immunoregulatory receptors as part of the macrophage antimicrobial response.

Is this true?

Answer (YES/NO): YES